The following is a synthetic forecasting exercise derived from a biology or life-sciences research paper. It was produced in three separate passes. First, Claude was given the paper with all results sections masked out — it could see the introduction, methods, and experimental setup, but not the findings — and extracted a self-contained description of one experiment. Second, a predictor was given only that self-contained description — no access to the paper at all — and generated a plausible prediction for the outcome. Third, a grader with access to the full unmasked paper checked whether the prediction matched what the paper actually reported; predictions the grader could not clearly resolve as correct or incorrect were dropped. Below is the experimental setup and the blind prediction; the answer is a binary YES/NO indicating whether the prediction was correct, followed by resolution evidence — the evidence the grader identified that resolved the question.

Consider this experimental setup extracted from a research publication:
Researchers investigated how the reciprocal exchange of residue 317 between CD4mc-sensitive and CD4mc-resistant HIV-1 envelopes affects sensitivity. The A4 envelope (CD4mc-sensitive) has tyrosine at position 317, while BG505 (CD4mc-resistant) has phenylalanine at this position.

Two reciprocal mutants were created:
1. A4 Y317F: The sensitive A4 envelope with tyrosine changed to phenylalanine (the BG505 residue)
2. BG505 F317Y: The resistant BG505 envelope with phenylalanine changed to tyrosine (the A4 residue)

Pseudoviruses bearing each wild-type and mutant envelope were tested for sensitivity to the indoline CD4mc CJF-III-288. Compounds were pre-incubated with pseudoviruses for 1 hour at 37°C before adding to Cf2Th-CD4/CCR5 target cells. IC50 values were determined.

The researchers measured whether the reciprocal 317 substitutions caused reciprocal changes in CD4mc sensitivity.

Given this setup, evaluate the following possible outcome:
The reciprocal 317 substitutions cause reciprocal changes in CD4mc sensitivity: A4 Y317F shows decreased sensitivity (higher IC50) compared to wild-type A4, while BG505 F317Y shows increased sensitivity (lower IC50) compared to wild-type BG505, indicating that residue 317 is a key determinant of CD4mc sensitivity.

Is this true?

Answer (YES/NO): YES